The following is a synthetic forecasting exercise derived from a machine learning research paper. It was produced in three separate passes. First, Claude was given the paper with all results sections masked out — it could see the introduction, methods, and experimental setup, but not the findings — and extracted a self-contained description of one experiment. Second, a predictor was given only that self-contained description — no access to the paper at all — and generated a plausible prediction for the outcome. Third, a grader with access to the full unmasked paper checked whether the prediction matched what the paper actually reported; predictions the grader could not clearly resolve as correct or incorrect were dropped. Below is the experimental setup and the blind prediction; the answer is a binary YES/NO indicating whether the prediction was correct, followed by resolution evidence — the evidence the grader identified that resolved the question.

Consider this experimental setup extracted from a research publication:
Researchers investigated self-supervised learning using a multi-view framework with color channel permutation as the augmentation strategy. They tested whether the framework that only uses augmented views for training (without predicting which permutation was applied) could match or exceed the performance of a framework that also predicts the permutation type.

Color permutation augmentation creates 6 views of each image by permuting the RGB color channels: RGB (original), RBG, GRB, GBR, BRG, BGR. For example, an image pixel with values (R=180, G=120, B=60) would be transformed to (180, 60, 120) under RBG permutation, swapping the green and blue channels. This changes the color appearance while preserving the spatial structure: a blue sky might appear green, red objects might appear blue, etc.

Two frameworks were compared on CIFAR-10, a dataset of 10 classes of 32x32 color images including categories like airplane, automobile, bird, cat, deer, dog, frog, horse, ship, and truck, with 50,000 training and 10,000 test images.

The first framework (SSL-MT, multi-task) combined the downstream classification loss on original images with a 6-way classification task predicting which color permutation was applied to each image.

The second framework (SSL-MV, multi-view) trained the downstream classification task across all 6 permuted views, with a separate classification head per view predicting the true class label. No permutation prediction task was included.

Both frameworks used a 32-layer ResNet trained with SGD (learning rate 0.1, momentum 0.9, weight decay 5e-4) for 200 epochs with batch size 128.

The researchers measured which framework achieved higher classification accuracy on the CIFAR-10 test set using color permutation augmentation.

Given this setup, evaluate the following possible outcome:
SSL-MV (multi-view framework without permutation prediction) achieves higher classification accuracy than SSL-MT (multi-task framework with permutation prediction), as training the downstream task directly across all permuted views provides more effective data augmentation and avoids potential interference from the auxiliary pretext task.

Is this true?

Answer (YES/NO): YES